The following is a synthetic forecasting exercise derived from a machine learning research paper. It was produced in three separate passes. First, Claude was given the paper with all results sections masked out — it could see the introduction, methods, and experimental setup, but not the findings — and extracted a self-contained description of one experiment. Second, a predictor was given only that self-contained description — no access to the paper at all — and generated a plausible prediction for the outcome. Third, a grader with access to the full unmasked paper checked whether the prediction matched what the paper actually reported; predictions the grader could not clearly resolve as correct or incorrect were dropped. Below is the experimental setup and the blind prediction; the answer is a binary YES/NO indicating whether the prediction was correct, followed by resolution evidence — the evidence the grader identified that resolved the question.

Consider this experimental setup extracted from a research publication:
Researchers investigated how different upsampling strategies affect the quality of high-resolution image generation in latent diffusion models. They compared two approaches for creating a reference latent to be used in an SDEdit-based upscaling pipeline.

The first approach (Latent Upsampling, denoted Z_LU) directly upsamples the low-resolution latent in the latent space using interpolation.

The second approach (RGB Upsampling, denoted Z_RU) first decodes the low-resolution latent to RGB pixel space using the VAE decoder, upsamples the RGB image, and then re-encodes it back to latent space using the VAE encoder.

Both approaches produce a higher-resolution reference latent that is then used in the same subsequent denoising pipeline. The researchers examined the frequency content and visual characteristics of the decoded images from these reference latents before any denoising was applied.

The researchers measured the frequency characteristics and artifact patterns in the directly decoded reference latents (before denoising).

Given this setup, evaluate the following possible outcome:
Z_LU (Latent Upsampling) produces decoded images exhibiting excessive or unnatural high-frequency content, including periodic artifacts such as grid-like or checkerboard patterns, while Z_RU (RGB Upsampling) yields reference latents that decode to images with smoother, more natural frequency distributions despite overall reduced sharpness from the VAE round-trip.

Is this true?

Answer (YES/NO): NO